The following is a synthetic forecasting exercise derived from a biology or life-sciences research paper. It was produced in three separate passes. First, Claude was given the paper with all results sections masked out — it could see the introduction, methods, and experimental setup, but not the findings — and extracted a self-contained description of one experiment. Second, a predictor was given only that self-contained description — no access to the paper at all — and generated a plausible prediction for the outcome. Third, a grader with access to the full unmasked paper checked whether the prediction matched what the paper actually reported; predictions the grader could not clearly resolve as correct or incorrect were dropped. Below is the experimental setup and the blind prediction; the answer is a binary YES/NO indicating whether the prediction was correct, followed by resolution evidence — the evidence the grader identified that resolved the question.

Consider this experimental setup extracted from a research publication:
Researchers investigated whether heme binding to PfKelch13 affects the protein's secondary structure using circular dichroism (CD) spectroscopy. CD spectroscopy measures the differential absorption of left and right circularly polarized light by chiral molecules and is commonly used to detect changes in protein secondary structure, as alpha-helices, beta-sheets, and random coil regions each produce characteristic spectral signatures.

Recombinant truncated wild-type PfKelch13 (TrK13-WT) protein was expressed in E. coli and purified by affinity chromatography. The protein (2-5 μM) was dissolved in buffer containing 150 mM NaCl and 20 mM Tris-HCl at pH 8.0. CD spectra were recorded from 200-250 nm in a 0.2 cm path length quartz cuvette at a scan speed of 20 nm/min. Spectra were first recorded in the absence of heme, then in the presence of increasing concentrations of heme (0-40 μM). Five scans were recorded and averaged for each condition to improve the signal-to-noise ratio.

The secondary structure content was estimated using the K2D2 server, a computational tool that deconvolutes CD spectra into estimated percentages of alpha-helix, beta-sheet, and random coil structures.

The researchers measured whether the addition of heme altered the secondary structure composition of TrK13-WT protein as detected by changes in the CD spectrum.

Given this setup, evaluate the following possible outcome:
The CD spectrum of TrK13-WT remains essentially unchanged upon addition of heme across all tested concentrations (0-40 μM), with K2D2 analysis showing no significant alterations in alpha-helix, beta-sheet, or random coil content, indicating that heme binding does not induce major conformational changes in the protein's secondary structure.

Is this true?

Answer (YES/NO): NO